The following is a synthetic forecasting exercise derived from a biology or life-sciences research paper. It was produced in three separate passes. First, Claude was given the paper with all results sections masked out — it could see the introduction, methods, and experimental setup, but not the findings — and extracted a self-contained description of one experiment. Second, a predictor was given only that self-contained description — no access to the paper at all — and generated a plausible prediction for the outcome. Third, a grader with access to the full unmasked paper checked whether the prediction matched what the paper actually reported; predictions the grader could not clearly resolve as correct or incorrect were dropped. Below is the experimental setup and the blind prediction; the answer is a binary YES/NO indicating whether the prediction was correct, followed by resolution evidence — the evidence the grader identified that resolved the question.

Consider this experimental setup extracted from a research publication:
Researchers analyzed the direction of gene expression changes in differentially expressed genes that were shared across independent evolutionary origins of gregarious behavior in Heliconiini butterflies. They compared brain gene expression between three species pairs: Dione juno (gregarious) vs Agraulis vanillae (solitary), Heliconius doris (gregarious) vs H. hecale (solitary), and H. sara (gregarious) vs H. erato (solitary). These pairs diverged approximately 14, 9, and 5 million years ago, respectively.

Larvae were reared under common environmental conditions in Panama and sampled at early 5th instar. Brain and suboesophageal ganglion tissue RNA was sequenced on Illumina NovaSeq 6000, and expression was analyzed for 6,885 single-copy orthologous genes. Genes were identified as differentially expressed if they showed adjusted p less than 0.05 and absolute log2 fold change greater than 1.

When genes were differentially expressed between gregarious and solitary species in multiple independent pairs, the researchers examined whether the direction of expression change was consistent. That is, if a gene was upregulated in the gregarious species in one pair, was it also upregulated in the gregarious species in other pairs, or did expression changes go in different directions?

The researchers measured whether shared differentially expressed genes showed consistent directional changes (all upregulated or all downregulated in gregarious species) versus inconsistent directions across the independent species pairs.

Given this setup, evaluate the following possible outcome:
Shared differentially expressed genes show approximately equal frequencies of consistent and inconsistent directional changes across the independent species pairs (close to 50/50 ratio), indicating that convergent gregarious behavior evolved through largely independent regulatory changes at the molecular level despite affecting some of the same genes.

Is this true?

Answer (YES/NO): NO